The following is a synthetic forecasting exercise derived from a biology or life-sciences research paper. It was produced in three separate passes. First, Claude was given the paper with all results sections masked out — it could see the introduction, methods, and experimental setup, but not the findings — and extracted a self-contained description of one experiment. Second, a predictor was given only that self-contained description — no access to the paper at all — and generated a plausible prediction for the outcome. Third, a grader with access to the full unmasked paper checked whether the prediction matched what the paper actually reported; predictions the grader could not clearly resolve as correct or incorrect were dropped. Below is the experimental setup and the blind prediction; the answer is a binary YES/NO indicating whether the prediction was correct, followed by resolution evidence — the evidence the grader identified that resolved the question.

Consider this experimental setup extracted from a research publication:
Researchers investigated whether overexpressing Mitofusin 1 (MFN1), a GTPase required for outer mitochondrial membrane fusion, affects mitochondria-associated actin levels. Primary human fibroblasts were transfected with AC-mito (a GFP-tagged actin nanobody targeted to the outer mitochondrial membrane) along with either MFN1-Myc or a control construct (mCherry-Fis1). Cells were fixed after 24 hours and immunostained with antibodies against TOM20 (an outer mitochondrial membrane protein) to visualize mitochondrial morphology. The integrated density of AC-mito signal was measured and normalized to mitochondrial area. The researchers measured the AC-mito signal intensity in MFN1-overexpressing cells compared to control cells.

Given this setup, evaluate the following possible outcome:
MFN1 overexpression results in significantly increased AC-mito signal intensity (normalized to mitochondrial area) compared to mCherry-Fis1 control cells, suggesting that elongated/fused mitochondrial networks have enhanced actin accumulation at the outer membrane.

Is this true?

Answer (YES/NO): YES